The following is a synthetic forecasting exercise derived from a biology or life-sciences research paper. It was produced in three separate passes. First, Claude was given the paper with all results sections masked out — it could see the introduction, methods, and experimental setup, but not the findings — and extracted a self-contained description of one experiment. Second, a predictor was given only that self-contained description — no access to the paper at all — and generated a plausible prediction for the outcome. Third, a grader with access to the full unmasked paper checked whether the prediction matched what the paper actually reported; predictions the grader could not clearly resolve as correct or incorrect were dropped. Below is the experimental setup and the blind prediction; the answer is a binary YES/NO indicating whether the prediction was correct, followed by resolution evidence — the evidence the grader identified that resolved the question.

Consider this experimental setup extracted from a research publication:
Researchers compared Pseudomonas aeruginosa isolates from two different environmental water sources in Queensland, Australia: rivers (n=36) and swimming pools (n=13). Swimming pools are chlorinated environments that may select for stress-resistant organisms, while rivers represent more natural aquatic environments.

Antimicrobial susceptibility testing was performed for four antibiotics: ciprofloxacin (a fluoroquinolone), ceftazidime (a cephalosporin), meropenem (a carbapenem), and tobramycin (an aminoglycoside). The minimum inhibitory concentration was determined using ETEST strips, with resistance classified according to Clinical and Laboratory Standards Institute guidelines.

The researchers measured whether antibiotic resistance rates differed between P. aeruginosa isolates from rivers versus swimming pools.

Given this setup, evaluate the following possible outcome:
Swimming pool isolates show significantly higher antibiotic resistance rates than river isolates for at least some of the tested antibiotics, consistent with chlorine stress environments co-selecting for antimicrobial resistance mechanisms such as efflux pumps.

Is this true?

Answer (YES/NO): NO